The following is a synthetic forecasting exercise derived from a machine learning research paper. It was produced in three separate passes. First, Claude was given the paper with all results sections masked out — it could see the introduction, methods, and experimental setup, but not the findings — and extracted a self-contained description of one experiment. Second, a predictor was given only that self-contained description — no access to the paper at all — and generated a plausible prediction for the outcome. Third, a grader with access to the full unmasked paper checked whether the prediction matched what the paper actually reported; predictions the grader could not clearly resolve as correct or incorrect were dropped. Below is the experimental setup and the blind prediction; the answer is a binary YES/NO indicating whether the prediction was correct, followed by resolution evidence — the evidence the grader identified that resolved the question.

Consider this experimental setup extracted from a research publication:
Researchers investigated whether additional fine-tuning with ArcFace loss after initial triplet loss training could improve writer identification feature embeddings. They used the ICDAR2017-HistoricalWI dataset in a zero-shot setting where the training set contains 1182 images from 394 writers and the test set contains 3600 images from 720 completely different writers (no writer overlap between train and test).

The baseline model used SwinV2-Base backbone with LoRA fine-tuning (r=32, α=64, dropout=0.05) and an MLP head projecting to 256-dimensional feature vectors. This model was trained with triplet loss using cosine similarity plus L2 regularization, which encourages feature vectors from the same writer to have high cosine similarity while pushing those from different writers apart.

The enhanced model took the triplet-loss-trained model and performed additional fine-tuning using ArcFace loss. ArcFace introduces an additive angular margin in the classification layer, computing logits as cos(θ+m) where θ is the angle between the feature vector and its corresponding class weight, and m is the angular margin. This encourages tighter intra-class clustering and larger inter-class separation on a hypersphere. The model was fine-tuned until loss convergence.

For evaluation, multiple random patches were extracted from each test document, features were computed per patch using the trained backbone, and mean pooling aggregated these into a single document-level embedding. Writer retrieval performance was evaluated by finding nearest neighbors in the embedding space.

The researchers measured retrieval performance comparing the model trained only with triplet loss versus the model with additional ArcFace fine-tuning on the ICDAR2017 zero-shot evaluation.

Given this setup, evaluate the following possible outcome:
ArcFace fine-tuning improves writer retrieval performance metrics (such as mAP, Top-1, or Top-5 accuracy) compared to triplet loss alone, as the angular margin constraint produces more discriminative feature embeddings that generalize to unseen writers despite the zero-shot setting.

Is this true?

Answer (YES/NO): YES